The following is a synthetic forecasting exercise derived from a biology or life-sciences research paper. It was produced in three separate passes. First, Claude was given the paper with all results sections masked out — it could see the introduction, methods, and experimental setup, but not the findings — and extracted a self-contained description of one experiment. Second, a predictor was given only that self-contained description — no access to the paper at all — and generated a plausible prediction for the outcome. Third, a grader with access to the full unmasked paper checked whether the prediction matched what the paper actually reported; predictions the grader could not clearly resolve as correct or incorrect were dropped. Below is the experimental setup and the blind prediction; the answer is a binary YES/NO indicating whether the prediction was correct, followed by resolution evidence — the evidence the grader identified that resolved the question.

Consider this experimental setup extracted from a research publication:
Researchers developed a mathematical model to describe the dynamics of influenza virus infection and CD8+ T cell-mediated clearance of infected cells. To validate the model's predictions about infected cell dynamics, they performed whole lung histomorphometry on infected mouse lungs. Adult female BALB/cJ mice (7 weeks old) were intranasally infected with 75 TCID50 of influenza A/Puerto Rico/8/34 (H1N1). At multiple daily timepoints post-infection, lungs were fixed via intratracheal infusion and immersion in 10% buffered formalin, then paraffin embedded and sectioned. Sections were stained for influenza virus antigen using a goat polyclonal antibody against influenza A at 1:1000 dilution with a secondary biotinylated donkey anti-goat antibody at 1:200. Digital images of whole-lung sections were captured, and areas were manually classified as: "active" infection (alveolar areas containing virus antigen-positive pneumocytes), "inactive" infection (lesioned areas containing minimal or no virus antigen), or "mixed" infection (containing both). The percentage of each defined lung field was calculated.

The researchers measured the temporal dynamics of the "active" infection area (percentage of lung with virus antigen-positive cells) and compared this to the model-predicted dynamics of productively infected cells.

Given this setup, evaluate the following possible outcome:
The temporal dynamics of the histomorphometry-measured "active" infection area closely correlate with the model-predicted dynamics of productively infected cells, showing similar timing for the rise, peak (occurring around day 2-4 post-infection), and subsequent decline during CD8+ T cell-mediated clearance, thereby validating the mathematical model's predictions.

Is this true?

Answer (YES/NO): NO